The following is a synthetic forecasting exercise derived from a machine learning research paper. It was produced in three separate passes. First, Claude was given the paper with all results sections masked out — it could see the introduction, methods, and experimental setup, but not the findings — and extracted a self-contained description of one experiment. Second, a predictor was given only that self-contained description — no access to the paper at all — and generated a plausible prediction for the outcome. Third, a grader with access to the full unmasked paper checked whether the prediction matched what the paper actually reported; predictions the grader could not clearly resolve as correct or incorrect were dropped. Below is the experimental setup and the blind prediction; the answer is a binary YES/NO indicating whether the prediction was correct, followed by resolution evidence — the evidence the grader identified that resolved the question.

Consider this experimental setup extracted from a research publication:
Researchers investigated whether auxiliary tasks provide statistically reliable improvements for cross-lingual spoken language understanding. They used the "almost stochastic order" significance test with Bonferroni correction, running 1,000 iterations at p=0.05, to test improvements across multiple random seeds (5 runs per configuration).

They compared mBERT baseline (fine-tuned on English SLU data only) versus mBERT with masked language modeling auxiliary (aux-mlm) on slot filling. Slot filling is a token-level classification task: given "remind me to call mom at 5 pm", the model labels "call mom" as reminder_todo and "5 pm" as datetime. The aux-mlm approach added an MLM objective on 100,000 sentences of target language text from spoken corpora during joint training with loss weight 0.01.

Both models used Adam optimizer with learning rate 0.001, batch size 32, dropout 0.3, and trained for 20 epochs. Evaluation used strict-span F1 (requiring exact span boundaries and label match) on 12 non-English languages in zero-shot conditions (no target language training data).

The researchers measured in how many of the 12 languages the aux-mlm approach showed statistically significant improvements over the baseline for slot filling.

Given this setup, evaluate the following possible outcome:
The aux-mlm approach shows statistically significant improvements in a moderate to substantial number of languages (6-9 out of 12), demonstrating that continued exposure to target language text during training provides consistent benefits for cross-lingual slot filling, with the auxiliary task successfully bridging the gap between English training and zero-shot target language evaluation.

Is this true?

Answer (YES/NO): YES